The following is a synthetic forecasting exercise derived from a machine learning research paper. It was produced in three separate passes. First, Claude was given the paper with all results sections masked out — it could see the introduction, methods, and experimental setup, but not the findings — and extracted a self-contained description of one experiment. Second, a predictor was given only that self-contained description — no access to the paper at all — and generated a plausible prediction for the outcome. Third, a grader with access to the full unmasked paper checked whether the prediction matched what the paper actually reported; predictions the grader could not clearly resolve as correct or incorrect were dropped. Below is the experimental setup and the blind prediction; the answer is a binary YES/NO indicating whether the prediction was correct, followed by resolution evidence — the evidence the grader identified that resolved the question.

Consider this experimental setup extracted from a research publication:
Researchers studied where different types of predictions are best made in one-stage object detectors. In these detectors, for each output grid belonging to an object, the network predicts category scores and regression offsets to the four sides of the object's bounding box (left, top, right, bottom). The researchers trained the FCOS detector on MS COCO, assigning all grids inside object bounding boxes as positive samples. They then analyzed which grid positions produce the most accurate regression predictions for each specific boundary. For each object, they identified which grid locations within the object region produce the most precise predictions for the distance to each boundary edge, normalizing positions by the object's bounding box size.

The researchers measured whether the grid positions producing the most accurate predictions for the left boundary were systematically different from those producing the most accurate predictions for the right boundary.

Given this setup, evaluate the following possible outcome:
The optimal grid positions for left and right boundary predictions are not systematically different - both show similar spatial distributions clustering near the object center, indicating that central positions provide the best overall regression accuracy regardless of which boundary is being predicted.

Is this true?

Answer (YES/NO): NO